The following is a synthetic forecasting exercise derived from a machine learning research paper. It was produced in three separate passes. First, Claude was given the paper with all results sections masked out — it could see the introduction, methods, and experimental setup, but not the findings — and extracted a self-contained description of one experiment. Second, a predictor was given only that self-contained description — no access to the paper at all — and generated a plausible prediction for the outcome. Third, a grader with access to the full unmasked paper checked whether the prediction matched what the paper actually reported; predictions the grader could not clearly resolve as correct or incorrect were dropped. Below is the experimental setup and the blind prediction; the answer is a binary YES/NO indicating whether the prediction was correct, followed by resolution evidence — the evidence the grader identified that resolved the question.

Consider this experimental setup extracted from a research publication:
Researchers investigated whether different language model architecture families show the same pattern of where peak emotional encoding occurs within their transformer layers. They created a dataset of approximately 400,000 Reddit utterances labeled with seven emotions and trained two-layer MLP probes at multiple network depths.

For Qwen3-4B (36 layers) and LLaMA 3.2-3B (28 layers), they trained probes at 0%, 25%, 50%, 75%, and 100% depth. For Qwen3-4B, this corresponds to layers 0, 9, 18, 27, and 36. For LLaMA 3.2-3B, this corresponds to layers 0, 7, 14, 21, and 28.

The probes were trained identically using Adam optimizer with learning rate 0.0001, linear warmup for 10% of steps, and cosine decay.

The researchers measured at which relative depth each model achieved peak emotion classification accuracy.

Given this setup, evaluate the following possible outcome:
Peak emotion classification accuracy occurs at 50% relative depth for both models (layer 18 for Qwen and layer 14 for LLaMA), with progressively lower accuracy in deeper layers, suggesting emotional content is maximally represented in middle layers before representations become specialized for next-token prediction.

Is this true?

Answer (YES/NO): NO